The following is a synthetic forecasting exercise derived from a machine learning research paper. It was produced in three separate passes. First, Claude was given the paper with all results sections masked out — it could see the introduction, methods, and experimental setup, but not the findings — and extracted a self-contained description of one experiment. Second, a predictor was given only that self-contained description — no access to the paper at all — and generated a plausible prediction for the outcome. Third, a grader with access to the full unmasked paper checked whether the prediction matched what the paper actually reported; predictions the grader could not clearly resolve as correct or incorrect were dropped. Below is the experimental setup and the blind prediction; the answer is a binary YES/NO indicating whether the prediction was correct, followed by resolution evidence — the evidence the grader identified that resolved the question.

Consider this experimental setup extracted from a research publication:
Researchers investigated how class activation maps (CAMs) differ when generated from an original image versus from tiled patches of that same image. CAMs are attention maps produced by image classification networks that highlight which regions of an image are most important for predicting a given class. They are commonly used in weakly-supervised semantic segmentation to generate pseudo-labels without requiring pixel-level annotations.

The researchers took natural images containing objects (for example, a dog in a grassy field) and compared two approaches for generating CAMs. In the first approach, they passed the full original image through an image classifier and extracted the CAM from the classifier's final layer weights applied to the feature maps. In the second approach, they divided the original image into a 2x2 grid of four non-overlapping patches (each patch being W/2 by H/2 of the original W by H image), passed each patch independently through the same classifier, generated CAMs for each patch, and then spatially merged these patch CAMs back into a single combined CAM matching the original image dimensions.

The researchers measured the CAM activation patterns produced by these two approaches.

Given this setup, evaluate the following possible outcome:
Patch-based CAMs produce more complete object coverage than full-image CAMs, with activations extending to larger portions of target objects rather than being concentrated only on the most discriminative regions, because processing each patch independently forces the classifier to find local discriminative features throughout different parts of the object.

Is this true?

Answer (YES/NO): YES